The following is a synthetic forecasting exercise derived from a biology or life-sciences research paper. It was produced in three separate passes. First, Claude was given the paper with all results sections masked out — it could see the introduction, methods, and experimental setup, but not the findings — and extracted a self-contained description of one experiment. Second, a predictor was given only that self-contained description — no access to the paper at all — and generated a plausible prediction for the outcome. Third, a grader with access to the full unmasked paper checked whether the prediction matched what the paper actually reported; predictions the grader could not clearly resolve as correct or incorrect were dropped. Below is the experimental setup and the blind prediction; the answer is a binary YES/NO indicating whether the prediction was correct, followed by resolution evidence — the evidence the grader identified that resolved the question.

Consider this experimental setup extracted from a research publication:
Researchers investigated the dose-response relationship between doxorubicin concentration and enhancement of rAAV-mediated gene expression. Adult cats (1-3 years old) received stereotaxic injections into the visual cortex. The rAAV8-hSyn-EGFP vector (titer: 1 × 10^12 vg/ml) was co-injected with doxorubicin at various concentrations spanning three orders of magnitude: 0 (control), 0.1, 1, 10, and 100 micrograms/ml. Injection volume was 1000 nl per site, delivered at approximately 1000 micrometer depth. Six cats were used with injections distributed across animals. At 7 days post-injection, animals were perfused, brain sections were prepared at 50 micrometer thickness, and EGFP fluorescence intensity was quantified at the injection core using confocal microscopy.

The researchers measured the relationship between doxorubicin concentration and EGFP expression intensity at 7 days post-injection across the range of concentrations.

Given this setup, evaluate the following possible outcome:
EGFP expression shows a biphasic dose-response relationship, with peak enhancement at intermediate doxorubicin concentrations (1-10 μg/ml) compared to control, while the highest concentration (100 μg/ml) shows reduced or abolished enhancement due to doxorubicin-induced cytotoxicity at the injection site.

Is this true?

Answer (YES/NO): NO